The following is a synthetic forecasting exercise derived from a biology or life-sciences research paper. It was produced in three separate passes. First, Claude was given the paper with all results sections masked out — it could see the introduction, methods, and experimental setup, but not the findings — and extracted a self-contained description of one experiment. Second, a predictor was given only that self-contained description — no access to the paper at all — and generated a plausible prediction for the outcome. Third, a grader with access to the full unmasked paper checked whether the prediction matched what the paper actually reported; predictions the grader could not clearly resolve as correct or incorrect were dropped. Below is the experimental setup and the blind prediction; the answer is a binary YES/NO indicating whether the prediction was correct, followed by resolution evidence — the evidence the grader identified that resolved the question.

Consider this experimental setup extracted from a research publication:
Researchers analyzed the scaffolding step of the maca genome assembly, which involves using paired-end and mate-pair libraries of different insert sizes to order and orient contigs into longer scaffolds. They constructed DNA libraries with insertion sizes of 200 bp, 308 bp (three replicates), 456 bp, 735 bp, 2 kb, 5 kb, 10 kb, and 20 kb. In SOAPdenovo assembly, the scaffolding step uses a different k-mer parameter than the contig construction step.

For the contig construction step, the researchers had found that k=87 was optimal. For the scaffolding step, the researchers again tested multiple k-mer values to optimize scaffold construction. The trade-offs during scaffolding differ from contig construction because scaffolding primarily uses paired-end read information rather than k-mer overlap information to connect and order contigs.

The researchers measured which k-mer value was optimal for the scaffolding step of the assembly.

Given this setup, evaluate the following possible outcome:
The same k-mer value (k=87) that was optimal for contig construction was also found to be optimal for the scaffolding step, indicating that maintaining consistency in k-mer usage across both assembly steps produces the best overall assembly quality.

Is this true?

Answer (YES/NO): NO